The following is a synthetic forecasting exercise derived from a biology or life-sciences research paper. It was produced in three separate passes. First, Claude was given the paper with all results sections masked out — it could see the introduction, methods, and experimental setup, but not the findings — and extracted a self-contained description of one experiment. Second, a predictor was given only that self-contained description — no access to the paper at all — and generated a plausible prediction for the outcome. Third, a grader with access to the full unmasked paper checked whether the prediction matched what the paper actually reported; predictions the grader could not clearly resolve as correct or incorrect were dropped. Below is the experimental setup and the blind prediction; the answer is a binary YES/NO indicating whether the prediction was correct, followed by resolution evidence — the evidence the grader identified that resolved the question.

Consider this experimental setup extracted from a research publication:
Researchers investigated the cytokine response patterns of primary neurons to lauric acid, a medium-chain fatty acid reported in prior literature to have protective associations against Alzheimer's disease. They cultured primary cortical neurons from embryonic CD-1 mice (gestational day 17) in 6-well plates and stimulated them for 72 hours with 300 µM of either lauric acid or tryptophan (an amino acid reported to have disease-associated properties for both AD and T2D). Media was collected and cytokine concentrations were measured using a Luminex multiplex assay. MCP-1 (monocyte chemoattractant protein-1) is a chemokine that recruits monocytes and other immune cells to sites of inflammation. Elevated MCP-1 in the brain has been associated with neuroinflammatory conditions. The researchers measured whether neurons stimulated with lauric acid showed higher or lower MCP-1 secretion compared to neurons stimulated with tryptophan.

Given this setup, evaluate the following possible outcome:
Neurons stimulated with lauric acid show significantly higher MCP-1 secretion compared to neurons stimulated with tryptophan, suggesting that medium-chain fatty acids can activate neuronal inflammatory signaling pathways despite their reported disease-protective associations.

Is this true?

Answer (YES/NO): NO